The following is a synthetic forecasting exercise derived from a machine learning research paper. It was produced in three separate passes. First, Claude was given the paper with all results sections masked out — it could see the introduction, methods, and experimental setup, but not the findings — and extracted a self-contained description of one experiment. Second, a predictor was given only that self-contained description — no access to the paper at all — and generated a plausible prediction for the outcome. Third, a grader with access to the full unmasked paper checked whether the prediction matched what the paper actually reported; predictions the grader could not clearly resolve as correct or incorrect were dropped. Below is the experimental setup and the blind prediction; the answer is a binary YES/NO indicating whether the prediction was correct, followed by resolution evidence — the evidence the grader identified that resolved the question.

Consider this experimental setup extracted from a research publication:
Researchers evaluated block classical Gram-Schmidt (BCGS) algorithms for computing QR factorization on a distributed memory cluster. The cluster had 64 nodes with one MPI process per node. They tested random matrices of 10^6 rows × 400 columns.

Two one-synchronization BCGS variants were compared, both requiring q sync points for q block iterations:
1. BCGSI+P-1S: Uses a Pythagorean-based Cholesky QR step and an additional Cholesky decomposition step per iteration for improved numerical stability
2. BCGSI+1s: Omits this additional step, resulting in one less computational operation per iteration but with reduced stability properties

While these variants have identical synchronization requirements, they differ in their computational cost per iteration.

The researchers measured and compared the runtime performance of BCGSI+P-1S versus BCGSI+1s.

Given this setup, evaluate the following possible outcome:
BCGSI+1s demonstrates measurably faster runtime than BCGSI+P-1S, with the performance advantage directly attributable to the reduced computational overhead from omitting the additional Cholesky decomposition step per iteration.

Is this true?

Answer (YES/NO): NO